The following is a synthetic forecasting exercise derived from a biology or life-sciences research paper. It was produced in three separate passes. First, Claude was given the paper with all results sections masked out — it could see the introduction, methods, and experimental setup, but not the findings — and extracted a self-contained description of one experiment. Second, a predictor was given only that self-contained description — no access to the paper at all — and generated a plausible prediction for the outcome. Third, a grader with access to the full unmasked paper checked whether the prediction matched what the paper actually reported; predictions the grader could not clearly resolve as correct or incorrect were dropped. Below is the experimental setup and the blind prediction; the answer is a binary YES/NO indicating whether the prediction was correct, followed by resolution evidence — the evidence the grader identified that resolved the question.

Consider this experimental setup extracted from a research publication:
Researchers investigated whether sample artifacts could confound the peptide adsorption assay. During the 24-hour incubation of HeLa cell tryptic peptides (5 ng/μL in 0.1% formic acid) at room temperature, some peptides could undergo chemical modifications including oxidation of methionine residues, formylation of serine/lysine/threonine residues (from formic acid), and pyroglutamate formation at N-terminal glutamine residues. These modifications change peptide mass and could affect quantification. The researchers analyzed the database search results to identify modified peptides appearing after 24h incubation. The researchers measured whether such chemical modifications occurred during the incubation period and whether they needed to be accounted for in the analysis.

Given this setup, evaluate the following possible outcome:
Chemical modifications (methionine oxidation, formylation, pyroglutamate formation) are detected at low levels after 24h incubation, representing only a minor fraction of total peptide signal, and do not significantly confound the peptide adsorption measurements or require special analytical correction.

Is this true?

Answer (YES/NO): NO